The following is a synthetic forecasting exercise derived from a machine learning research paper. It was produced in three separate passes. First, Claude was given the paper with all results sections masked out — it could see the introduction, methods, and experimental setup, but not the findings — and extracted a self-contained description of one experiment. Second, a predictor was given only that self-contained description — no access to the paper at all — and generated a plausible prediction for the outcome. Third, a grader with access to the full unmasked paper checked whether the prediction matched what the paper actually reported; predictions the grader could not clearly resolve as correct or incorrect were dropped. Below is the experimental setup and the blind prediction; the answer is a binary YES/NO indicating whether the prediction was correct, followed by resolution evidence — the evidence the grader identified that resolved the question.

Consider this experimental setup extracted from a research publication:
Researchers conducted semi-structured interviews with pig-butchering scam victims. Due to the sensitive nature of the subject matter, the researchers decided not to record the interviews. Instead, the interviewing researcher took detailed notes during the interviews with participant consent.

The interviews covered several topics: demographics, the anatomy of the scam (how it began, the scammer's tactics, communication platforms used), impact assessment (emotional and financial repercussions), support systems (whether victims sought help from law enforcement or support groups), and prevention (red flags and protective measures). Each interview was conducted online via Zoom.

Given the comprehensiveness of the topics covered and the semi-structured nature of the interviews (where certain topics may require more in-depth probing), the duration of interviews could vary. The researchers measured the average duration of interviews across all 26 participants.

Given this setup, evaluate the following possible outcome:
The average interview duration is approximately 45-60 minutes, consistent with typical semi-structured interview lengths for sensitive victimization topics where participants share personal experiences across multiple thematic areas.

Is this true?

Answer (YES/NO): NO